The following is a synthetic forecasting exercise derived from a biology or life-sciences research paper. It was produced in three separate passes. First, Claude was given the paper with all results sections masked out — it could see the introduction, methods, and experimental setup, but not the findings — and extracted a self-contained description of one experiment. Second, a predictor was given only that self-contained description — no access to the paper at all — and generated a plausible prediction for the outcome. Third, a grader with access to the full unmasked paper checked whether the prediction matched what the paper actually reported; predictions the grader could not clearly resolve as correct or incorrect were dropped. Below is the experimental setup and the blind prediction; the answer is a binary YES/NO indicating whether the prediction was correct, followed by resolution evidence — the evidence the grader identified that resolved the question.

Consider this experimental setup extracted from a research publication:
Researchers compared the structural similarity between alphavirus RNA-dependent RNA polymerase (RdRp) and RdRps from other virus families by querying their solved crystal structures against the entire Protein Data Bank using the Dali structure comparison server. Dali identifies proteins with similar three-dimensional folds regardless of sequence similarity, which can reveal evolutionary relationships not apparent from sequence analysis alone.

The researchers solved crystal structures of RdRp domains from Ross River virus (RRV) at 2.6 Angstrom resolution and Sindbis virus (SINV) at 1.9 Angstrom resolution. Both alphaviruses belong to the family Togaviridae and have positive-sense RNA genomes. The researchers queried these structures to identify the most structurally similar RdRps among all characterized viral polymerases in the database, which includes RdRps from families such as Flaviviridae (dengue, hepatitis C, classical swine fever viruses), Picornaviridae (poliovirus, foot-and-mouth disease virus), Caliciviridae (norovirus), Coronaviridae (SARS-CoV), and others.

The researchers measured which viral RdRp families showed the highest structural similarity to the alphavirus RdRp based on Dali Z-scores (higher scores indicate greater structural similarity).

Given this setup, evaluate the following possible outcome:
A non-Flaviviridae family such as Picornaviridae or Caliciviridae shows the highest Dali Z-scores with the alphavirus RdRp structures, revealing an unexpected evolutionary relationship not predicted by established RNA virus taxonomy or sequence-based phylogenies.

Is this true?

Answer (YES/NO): NO